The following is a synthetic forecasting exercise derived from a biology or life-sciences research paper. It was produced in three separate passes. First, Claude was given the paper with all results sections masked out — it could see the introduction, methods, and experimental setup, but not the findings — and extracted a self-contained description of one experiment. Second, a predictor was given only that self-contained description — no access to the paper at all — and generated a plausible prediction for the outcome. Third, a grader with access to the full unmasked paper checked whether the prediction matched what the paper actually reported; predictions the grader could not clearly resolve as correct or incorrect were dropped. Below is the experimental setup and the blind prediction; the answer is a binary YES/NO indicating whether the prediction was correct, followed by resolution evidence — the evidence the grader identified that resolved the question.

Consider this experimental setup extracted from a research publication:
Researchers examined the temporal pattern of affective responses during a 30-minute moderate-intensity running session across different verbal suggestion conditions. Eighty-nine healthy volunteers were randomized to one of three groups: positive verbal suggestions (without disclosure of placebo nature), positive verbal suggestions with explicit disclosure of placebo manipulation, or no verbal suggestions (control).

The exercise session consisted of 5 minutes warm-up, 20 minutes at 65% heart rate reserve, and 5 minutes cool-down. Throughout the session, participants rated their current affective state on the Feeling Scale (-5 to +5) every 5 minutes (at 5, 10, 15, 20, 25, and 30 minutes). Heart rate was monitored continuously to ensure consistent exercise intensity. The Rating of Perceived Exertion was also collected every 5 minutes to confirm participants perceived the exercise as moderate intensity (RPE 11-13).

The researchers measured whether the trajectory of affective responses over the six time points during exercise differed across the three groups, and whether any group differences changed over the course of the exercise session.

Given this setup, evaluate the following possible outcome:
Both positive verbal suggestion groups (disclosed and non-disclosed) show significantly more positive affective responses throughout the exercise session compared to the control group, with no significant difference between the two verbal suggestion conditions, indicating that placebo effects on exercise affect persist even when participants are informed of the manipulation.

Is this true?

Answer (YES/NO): YES